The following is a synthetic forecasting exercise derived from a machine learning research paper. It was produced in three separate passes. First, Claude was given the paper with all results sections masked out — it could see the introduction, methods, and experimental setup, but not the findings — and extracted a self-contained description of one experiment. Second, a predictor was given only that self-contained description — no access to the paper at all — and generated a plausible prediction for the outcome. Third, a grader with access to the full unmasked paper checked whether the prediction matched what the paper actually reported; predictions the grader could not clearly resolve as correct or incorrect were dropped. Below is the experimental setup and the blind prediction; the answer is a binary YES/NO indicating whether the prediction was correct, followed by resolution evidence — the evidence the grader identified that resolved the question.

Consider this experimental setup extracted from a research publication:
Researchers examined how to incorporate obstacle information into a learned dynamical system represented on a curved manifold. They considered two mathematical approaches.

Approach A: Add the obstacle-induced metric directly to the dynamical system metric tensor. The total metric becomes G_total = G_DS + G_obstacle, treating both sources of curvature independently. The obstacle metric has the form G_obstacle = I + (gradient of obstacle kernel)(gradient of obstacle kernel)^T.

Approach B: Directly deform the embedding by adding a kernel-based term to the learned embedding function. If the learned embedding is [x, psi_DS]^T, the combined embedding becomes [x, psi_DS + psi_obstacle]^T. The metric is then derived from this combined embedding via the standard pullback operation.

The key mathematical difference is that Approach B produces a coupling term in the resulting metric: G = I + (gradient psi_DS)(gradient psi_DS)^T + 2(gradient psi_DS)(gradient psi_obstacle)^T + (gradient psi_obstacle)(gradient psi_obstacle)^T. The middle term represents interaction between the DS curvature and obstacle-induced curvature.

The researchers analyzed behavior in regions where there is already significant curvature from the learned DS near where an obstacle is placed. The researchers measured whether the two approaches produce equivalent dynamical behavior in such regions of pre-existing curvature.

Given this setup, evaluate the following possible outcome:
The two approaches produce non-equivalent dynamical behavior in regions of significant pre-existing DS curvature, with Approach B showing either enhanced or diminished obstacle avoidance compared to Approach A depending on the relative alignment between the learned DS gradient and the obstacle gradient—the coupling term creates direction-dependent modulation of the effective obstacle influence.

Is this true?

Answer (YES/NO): NO